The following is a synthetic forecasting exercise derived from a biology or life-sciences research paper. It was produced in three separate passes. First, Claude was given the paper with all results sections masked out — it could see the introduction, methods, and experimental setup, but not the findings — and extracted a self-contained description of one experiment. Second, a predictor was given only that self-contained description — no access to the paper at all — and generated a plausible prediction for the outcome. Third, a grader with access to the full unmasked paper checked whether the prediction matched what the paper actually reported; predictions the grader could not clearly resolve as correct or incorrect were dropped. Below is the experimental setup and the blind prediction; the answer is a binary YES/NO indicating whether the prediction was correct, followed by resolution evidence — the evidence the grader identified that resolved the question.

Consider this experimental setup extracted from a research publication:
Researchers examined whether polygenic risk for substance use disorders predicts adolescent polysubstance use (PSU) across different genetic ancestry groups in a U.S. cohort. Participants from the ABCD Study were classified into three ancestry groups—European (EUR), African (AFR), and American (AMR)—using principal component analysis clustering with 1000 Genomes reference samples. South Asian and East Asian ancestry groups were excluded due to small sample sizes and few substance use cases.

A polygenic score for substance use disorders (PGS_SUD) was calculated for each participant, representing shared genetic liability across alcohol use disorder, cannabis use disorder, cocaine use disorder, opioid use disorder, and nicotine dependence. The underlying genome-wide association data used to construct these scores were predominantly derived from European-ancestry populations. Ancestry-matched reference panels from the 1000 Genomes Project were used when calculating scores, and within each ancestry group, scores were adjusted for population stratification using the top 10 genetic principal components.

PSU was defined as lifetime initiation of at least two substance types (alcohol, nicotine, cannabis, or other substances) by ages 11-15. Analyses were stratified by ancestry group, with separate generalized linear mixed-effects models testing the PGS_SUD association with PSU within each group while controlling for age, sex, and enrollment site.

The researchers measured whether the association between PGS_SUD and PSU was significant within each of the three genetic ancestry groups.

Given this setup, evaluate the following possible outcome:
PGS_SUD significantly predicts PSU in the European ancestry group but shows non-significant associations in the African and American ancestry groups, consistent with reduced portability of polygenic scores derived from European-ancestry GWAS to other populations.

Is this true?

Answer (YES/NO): YES